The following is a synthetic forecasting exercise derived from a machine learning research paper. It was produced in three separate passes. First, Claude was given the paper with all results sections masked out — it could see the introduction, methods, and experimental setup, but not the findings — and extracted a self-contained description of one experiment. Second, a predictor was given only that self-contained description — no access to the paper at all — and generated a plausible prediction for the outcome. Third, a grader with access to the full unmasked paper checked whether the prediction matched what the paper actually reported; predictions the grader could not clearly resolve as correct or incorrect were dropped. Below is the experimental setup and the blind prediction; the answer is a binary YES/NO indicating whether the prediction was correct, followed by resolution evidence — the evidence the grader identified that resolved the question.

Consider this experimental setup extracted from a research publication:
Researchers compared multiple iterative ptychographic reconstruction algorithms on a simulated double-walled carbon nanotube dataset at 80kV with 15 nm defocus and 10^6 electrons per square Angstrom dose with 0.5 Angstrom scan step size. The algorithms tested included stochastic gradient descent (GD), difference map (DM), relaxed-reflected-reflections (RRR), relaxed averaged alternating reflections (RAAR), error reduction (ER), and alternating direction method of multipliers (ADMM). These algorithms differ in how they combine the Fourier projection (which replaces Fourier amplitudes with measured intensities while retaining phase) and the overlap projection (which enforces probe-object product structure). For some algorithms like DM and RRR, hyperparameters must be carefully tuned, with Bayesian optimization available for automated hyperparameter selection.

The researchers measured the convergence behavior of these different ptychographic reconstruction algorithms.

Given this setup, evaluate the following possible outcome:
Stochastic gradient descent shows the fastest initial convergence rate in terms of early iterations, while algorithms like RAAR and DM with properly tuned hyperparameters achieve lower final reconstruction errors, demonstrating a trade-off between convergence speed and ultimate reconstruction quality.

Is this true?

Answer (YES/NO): NO